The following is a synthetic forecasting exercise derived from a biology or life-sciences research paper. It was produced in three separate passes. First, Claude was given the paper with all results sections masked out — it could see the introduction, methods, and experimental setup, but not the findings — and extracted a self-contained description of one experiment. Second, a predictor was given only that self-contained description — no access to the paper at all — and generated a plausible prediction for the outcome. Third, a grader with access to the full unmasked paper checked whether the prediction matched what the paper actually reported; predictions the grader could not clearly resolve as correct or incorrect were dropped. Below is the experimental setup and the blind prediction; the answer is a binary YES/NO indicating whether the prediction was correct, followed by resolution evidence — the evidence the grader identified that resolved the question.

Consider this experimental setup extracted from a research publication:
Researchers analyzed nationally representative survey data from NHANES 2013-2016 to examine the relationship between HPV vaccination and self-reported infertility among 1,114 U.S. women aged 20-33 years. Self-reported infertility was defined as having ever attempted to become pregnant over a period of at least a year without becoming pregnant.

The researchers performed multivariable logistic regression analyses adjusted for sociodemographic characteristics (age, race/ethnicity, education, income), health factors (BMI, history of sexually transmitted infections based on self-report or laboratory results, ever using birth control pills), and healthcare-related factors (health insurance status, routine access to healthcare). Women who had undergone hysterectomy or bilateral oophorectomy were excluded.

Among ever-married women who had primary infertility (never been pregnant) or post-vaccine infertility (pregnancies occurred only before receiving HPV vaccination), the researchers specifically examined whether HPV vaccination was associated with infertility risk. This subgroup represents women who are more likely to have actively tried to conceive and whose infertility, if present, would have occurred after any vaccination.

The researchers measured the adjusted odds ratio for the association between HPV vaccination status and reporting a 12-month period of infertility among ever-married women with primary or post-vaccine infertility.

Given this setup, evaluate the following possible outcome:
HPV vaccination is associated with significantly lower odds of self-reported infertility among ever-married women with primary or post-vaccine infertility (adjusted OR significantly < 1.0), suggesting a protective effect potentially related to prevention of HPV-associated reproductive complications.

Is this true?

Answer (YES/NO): YES